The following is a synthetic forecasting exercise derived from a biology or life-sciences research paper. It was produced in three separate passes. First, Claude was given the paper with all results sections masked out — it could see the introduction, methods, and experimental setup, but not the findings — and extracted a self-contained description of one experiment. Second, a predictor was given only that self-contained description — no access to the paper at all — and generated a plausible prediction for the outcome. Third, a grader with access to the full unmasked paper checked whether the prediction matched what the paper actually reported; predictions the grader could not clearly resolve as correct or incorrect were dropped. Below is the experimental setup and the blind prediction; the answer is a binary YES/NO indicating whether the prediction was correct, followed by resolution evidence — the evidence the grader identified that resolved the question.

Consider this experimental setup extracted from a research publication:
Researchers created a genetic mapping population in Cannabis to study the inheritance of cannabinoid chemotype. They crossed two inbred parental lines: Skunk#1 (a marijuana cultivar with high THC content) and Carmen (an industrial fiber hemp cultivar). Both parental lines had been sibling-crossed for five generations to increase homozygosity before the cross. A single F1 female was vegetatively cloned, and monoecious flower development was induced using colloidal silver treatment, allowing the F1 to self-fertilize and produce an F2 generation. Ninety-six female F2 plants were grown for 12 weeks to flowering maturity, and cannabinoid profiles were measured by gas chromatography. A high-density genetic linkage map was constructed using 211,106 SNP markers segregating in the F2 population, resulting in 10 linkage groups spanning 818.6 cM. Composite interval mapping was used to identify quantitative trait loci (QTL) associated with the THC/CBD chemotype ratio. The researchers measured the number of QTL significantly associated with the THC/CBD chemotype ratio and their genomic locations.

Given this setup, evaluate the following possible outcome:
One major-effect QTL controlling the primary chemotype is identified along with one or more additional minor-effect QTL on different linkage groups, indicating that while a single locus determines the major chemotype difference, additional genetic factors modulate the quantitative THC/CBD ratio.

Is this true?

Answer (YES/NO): NO